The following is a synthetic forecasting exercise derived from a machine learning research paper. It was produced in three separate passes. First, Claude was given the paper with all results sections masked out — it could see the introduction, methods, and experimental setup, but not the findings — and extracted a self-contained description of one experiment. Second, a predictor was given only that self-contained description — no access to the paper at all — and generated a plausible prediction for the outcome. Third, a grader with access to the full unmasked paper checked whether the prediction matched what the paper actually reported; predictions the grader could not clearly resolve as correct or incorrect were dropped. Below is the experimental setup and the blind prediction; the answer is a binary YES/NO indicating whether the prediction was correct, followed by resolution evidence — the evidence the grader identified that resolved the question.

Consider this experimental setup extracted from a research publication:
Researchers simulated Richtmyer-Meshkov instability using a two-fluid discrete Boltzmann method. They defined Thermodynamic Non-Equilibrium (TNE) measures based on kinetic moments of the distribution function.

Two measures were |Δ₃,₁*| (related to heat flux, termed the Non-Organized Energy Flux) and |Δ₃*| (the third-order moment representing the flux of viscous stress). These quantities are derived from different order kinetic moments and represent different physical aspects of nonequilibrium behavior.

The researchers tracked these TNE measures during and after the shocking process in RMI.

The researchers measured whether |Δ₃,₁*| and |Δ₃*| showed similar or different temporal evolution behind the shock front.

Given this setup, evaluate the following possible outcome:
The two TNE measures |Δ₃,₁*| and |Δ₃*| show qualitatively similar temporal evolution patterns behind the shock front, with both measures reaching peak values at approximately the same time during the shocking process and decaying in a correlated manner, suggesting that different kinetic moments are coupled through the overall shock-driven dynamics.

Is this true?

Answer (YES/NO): NO